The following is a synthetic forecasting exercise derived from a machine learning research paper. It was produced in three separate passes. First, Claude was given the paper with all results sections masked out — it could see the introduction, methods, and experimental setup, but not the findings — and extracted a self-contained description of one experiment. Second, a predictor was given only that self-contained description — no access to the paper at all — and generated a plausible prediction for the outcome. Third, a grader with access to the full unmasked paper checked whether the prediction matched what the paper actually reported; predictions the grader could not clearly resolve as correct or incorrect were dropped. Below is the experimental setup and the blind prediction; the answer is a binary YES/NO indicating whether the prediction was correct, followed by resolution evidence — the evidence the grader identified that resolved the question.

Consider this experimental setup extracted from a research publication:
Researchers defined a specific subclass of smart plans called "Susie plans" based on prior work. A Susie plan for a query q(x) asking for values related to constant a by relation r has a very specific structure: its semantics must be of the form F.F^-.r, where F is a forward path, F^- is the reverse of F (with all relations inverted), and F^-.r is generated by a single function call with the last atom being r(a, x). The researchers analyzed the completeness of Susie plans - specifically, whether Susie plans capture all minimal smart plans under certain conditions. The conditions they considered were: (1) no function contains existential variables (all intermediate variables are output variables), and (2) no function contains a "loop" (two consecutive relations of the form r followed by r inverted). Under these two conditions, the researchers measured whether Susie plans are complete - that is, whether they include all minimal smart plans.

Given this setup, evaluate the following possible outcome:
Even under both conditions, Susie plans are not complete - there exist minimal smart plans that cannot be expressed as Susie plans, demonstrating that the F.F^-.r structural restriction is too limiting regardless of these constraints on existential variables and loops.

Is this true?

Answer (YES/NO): NO